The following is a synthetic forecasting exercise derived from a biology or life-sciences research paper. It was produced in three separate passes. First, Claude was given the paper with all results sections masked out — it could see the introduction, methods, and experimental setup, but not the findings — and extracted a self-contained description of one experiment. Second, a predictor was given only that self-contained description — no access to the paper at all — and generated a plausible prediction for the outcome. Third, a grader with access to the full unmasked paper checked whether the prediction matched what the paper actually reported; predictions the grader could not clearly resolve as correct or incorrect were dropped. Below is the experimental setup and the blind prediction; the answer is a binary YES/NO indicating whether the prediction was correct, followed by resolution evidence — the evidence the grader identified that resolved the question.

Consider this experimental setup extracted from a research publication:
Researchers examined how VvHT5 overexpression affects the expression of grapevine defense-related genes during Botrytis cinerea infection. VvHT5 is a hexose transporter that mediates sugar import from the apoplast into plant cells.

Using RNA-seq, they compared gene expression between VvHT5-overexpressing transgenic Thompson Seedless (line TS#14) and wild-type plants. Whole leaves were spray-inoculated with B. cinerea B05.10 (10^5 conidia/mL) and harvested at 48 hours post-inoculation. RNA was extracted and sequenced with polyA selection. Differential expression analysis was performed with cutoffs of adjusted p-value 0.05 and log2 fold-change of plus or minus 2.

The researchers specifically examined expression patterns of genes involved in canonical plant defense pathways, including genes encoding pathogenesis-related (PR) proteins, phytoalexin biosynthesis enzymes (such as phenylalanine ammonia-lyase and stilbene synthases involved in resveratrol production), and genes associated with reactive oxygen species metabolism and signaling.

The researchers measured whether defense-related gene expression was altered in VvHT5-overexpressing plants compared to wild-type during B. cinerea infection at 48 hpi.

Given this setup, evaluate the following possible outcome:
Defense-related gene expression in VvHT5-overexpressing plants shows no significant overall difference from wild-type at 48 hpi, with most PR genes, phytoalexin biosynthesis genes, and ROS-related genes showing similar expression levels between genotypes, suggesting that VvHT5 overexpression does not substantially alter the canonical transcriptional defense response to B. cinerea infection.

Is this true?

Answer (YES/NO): NO